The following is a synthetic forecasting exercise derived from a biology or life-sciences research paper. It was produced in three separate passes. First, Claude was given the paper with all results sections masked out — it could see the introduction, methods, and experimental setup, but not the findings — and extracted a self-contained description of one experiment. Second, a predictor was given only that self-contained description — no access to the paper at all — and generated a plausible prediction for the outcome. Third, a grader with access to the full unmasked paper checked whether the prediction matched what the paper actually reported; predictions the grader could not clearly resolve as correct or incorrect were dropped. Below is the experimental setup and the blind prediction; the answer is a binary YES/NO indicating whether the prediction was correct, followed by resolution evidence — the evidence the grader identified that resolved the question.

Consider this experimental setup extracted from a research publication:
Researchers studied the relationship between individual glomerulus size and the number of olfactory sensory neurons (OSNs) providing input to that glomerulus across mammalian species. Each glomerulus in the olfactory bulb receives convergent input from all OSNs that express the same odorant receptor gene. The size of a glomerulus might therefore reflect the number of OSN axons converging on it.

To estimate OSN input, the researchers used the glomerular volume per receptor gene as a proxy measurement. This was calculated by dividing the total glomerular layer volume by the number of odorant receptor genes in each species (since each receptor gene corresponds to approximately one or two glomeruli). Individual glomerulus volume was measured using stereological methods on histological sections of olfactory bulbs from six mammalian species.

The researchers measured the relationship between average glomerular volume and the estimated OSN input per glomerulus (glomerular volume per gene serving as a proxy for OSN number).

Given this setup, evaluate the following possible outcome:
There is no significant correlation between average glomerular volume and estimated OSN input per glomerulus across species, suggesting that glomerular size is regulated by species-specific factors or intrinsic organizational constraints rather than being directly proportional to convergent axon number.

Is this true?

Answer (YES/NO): NO